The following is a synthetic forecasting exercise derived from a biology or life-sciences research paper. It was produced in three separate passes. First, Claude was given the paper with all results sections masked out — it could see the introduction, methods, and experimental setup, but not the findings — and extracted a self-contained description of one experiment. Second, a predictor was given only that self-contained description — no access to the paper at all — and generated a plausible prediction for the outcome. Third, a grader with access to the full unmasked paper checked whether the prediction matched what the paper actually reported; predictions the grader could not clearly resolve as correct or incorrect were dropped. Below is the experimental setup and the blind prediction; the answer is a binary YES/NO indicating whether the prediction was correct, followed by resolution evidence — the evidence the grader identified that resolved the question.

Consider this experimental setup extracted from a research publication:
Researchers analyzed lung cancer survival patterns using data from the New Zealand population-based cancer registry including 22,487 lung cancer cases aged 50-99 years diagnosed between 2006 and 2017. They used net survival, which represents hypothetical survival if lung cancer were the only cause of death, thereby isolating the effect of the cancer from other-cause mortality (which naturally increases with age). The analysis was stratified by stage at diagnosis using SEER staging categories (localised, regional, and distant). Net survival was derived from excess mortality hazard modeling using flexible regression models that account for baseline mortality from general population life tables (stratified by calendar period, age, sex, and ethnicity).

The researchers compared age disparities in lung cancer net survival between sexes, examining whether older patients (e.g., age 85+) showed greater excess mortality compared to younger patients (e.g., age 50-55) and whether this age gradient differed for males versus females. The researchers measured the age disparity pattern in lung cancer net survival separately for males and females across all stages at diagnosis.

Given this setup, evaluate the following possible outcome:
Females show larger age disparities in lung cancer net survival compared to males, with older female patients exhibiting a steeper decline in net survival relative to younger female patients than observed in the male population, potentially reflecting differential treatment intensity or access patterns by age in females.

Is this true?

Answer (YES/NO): YES